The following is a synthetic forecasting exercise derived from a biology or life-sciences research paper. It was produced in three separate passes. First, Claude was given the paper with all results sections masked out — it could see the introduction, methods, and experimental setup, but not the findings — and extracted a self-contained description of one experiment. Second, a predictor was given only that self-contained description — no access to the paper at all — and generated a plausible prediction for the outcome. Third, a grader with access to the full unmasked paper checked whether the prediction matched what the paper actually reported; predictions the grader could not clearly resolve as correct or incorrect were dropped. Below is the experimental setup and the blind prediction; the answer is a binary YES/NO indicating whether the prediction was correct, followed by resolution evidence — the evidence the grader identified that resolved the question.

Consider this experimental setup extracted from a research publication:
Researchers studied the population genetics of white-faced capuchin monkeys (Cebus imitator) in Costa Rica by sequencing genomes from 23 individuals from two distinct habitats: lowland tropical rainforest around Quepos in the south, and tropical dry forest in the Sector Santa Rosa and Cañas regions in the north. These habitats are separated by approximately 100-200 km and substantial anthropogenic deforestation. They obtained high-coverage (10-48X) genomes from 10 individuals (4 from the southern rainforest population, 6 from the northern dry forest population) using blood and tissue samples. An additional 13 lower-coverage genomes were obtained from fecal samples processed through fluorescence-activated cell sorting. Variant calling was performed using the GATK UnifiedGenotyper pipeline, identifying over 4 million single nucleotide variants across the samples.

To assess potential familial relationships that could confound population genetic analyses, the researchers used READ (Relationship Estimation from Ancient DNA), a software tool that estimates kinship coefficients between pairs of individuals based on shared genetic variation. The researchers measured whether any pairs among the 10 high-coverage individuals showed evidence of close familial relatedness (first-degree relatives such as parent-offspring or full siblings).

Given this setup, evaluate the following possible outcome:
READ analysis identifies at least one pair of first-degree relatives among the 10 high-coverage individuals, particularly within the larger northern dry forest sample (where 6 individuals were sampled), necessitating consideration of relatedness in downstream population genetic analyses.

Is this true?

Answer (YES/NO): YES